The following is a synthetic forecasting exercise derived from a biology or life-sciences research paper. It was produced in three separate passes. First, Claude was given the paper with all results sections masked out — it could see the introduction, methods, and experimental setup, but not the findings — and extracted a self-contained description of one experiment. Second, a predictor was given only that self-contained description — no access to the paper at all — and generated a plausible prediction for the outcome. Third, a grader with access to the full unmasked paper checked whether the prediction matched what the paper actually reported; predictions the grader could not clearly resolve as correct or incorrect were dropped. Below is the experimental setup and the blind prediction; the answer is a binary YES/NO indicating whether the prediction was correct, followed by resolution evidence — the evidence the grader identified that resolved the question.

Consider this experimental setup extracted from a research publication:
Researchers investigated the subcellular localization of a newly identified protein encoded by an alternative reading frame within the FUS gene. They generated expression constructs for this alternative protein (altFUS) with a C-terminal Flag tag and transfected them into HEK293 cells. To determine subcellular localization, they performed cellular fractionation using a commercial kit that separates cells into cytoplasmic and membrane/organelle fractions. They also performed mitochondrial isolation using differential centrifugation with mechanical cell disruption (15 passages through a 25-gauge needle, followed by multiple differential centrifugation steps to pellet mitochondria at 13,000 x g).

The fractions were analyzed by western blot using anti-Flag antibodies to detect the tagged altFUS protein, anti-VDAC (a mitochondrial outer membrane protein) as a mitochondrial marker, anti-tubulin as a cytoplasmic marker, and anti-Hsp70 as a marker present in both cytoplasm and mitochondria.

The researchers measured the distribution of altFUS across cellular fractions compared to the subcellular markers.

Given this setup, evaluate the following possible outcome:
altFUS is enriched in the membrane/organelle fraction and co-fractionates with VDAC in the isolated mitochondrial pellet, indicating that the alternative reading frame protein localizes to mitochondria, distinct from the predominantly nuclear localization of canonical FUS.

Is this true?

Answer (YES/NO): YES